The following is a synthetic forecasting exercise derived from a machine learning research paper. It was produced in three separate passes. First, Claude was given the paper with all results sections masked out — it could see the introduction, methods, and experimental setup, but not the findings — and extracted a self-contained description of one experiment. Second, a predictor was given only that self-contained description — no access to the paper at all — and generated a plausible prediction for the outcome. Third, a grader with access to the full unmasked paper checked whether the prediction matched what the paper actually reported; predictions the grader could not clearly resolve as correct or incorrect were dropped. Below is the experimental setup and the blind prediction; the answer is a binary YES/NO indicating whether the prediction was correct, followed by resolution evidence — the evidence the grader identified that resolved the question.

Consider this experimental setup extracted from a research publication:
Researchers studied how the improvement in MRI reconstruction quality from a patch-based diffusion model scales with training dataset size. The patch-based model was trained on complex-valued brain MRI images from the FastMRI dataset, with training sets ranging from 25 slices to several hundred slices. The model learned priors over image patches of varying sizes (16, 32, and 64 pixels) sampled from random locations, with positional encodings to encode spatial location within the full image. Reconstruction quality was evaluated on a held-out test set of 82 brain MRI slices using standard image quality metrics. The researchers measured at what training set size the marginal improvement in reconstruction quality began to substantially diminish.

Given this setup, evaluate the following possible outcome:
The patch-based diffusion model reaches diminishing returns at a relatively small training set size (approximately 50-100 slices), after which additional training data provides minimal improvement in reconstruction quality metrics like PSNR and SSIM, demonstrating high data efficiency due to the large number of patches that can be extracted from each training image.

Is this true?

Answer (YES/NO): NO